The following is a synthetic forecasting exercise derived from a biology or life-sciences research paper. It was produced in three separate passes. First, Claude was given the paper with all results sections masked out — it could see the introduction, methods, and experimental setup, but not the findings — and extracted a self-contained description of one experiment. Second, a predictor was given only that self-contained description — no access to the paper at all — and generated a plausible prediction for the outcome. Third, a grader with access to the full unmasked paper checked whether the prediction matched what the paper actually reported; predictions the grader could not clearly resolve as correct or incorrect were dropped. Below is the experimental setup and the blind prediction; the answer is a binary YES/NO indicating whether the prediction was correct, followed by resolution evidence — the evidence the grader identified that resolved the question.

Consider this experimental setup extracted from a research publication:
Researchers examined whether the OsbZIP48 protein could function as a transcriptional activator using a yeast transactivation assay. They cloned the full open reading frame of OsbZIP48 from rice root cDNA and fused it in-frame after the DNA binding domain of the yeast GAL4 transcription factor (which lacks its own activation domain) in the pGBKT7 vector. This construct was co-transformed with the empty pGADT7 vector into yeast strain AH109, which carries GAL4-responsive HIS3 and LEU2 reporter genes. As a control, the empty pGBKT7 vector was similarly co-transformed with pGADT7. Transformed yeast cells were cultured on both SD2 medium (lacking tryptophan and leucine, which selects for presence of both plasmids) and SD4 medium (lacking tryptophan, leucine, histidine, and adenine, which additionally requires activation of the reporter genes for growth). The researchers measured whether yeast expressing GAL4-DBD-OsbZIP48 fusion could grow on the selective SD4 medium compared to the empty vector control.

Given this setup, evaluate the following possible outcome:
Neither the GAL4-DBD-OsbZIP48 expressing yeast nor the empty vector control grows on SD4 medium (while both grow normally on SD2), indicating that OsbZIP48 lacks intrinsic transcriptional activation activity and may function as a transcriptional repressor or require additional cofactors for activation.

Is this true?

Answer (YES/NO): NO